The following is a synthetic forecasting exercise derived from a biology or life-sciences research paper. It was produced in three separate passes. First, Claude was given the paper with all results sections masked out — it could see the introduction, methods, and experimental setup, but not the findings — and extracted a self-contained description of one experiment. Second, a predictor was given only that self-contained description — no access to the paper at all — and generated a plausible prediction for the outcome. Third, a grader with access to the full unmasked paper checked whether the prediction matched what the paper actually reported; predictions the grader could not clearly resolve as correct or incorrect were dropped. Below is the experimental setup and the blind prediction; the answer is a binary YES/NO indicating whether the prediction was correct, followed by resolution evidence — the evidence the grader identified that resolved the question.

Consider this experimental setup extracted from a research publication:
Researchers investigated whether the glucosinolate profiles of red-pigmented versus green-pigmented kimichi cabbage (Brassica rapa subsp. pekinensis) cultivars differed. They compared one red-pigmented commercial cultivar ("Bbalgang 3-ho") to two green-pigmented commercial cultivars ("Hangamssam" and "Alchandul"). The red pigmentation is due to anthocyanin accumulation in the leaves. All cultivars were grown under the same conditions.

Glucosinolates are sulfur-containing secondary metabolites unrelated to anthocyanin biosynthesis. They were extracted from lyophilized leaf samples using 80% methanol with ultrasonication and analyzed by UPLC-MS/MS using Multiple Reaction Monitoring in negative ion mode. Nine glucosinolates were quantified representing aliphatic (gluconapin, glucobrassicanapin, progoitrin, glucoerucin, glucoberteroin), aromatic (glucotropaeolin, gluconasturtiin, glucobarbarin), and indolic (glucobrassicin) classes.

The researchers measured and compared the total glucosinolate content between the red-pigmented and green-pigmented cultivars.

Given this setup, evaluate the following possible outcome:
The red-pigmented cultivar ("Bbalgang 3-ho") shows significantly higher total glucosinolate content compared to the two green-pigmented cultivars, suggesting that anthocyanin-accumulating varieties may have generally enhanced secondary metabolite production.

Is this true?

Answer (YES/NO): NO